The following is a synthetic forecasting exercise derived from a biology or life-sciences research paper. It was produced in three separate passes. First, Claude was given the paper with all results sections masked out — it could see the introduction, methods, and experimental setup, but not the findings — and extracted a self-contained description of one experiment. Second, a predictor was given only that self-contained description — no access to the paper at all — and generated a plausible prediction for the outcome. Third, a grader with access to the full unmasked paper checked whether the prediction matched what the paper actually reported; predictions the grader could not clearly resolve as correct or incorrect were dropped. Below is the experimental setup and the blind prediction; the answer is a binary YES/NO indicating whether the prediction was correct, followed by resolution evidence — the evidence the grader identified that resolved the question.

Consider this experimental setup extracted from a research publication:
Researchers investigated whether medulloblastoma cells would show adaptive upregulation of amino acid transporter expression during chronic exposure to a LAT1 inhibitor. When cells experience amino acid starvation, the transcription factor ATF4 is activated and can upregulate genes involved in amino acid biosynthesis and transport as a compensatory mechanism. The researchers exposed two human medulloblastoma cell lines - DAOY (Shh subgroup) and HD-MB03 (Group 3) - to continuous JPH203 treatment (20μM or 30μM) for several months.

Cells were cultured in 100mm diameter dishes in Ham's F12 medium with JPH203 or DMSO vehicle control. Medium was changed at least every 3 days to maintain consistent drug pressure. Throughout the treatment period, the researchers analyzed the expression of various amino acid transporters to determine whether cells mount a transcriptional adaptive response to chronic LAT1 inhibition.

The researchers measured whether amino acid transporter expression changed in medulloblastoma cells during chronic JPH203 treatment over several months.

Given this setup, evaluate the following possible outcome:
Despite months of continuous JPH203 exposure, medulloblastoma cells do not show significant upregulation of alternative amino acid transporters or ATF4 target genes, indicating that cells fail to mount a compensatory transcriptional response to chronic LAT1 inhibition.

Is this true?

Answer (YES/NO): NO